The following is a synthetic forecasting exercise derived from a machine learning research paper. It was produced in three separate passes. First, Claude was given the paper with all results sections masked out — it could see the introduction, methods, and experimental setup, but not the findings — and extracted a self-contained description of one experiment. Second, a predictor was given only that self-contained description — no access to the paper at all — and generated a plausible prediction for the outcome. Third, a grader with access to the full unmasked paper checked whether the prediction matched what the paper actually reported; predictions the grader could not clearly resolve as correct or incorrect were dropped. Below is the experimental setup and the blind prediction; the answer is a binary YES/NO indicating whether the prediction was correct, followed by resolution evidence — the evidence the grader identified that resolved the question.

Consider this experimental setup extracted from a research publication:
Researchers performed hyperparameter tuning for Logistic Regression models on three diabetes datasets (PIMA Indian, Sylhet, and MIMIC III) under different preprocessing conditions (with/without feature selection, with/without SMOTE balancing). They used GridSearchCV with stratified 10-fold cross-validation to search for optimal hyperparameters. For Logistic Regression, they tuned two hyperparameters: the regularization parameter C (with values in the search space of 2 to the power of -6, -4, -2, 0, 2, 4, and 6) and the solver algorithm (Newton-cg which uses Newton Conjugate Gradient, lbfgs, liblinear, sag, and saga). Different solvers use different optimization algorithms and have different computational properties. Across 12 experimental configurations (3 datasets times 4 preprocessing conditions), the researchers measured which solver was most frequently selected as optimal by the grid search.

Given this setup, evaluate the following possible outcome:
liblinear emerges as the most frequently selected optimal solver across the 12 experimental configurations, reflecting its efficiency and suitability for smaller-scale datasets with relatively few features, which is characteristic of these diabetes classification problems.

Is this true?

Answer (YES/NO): NO